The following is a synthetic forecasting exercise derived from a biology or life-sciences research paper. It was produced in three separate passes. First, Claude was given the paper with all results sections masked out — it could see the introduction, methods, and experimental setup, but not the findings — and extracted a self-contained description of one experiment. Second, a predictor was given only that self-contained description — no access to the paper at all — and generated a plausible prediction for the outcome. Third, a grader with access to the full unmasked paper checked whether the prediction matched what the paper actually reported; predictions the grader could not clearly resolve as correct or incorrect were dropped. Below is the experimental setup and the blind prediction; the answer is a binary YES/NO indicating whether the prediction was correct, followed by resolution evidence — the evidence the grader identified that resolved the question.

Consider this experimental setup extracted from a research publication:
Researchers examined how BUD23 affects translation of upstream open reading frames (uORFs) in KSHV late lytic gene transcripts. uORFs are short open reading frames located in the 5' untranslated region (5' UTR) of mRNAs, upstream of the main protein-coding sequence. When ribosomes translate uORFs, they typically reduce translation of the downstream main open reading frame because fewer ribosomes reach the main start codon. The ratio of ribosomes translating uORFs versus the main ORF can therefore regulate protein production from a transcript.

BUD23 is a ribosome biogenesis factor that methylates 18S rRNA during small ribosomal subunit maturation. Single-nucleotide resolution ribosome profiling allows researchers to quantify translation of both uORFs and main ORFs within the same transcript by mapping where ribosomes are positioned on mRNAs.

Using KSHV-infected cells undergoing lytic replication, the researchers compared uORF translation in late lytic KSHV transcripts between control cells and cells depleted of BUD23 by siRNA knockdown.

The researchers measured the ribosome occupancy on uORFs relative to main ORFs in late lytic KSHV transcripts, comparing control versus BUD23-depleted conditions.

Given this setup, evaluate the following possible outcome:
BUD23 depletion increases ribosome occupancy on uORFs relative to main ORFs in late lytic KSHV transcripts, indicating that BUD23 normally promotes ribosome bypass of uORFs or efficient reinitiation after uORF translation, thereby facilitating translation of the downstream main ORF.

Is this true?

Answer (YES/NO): YES